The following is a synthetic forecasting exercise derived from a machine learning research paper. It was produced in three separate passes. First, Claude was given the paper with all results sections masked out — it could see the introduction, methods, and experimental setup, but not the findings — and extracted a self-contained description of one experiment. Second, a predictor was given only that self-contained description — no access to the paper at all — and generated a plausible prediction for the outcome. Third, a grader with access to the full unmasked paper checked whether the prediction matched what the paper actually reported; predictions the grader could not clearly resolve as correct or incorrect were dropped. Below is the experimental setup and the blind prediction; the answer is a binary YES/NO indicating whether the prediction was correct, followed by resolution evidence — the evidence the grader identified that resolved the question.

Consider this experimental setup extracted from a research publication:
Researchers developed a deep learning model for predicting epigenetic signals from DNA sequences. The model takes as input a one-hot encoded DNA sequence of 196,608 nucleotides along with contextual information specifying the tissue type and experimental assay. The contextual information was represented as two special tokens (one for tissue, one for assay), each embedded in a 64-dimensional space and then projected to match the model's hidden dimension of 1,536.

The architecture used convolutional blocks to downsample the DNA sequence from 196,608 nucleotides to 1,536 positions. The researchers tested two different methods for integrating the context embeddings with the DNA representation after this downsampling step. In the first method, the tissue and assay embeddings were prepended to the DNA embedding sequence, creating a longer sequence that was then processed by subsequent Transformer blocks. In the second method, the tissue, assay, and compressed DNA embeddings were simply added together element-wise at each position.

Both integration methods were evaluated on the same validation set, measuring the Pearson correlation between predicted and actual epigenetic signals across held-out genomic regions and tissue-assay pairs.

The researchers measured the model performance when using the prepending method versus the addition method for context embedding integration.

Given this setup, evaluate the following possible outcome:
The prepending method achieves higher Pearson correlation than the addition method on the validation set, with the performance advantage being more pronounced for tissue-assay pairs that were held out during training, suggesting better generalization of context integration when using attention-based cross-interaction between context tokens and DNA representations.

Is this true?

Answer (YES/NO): NO